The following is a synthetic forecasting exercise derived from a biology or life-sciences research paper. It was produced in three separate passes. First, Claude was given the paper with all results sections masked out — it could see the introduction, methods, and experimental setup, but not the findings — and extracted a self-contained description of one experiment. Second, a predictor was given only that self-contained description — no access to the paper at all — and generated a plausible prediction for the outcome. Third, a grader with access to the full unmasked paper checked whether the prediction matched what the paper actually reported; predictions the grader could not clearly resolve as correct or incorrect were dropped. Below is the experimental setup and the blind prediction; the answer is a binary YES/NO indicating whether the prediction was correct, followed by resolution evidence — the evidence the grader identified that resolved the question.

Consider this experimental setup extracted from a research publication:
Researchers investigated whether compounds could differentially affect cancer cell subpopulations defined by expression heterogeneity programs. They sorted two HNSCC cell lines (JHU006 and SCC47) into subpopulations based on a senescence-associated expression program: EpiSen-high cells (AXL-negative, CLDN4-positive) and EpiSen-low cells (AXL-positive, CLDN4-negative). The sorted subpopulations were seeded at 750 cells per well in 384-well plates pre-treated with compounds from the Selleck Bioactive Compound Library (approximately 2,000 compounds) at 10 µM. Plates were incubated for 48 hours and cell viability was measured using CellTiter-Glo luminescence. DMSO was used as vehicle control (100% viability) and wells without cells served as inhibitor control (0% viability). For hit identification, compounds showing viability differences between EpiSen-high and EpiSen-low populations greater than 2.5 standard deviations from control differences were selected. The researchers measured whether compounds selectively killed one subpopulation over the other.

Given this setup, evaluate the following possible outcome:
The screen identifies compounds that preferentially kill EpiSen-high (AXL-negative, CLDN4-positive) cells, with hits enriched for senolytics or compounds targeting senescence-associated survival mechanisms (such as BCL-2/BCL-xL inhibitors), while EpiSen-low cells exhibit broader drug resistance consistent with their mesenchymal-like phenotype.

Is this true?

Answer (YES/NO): NO